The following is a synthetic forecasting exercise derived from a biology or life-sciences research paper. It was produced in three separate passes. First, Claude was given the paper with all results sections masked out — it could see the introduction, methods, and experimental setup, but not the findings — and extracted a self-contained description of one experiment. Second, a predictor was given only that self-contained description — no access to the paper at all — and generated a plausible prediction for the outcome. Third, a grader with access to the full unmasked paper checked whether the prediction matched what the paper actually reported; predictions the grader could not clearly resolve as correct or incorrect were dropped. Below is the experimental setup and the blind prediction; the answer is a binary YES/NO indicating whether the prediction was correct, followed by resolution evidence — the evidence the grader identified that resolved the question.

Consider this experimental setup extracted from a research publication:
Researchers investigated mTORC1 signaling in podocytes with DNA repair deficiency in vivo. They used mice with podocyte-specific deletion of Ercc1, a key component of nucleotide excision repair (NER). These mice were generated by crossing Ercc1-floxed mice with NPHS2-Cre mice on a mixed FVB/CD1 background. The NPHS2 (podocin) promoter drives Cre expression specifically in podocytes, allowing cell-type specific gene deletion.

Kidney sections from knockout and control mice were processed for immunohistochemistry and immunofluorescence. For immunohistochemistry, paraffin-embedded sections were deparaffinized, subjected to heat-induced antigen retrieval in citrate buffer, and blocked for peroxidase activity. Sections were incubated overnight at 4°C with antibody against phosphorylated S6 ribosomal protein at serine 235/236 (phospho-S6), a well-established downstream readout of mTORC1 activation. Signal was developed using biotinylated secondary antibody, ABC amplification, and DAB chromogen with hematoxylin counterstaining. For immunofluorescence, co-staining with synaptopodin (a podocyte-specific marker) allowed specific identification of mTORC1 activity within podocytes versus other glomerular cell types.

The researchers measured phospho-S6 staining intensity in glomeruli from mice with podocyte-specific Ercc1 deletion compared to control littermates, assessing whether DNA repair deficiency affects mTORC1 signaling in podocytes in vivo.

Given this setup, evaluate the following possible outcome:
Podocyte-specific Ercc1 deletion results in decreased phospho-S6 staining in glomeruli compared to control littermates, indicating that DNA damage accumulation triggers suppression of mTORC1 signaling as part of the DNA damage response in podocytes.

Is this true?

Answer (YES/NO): NO